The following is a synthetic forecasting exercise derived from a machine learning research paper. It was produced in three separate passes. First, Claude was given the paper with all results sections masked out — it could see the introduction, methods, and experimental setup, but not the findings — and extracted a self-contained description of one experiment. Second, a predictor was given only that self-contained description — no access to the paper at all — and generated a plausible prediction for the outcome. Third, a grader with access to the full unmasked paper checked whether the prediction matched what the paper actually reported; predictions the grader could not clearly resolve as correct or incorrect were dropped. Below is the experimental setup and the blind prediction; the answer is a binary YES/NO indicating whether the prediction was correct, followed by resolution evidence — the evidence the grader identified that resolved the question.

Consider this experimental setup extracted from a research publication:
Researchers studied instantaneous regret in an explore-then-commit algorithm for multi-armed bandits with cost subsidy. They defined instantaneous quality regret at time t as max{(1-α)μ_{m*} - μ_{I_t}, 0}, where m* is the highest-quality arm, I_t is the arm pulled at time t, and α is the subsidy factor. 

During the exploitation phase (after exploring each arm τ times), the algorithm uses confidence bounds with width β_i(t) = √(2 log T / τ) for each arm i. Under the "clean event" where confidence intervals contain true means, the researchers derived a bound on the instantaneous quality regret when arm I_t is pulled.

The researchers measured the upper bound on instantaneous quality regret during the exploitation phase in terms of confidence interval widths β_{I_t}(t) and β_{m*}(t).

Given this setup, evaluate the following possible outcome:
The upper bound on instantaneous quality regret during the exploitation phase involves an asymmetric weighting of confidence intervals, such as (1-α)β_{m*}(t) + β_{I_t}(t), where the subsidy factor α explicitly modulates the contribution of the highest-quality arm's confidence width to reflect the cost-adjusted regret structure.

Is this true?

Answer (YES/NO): NO